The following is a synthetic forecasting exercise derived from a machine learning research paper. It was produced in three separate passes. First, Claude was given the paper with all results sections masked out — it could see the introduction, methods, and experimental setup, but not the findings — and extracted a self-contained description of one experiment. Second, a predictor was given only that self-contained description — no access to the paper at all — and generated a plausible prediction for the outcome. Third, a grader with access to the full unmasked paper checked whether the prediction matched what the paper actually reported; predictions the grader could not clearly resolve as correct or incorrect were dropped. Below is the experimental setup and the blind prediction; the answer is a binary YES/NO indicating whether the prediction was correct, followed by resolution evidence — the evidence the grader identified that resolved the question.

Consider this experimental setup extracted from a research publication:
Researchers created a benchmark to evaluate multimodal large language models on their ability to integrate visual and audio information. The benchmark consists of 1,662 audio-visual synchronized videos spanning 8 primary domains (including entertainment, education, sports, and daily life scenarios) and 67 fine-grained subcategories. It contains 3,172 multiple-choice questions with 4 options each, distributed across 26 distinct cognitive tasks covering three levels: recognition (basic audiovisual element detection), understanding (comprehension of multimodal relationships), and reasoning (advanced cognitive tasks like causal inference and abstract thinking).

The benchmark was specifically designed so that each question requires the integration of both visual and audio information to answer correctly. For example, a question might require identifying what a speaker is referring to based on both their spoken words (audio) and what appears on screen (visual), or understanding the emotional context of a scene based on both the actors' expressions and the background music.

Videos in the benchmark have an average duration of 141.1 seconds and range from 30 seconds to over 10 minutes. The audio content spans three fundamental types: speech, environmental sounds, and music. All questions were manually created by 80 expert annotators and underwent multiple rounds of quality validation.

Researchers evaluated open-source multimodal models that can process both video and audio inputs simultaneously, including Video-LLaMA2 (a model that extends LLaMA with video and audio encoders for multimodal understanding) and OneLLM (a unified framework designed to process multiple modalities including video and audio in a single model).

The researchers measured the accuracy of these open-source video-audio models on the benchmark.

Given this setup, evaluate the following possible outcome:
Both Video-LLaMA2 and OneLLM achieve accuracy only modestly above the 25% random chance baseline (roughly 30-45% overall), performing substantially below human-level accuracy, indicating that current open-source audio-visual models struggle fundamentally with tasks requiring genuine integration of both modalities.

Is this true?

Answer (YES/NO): NO